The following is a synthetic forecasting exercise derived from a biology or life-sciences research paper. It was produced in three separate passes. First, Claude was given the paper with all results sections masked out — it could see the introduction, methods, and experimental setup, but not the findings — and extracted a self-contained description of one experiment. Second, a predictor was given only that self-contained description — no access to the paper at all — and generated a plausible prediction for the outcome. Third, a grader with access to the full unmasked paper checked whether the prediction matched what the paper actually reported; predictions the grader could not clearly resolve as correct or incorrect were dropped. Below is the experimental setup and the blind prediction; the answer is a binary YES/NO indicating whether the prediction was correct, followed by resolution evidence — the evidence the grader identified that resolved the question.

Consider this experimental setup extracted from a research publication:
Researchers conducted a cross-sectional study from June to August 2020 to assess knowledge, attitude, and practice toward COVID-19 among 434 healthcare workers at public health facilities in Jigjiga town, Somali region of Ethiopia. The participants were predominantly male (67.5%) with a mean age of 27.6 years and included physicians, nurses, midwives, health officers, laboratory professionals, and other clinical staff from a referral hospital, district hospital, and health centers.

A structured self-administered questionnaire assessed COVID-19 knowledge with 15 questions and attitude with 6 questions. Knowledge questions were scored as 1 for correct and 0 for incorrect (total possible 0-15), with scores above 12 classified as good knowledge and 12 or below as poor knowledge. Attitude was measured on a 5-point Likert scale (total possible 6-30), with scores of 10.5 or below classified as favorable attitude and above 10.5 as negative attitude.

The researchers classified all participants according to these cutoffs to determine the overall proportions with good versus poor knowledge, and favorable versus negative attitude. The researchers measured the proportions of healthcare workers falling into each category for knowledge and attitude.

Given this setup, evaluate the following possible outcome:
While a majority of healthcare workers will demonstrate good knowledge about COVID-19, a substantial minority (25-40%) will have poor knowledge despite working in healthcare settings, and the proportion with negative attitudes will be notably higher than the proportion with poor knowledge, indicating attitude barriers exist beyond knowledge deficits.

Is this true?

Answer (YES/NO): NO